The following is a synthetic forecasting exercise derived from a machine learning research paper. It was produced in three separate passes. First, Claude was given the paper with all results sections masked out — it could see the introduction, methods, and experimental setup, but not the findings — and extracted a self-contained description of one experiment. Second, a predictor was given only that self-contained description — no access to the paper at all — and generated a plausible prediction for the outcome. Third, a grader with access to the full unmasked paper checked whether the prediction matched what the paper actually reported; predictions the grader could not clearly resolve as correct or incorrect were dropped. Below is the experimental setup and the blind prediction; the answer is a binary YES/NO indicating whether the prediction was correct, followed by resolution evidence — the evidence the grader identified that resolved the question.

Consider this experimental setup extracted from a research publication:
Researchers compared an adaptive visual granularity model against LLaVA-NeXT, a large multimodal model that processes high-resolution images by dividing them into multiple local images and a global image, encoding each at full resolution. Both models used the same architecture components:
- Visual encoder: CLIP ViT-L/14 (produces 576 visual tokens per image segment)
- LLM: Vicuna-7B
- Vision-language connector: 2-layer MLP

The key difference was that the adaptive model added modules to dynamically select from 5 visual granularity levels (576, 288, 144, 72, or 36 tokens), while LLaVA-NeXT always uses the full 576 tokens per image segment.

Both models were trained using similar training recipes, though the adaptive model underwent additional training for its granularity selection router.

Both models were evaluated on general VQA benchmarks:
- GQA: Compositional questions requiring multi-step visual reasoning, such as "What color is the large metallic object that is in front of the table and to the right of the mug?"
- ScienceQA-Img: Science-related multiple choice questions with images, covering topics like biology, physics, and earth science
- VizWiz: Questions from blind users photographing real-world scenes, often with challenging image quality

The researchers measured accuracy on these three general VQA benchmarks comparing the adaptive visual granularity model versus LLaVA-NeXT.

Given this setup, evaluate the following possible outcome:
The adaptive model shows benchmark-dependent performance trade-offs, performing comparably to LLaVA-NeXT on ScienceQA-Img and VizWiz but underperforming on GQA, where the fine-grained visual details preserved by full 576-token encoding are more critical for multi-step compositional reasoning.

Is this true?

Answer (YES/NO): NO